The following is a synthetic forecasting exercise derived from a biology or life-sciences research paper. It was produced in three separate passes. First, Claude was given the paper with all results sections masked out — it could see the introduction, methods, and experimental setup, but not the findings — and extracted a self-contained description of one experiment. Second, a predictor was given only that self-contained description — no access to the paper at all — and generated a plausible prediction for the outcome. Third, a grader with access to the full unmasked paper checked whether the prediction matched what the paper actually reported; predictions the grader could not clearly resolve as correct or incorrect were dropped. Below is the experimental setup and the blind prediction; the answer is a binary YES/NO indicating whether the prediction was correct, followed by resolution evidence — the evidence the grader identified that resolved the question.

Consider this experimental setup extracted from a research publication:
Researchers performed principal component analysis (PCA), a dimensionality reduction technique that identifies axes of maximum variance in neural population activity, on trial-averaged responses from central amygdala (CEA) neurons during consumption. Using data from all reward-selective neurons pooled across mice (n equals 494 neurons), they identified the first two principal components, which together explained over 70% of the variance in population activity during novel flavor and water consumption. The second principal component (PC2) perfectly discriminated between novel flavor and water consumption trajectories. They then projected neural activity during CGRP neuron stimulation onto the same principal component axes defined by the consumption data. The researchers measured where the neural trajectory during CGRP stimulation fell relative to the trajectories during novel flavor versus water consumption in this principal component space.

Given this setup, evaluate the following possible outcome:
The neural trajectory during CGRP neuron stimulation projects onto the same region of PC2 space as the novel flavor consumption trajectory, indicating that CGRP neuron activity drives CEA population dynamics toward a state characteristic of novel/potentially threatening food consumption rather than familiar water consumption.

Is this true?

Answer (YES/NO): YES